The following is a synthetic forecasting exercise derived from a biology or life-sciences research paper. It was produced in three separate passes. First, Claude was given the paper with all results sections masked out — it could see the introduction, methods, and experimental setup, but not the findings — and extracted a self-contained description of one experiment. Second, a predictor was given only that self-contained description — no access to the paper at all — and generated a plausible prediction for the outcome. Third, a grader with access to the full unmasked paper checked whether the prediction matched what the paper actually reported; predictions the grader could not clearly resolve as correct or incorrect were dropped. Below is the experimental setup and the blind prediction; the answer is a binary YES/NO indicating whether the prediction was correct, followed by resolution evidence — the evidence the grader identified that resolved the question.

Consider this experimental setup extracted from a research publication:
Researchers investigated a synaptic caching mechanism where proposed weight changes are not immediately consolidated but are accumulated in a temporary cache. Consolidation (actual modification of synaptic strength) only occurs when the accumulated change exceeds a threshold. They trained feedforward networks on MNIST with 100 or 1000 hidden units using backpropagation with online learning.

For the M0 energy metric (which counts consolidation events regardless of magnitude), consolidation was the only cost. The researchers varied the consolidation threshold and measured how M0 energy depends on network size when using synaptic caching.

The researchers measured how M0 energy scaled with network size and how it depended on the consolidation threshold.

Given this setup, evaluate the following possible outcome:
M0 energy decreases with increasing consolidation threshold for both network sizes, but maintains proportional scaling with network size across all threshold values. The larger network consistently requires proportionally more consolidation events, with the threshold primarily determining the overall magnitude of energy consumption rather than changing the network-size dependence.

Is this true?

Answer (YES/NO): NO